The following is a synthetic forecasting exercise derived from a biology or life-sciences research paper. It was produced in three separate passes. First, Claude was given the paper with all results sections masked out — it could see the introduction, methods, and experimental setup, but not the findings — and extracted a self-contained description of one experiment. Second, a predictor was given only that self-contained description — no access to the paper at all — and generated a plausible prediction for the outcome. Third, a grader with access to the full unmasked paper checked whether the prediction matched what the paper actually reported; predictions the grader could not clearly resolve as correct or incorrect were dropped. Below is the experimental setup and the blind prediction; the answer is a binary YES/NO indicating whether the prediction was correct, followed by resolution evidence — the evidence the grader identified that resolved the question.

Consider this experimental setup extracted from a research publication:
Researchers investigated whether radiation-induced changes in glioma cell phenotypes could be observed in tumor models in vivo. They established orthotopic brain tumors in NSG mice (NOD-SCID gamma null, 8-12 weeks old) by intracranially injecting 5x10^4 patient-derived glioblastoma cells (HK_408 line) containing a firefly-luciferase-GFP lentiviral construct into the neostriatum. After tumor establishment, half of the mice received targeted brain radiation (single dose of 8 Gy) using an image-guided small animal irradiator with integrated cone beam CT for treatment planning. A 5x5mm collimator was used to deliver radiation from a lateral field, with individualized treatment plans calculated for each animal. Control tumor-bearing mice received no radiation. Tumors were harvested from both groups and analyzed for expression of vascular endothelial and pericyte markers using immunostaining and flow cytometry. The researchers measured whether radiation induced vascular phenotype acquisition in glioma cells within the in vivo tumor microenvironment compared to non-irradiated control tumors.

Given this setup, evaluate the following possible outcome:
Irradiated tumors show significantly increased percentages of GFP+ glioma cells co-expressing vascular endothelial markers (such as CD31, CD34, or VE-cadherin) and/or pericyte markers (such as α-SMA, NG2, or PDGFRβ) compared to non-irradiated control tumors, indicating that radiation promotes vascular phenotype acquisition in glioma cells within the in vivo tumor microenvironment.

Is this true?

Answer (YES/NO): YES